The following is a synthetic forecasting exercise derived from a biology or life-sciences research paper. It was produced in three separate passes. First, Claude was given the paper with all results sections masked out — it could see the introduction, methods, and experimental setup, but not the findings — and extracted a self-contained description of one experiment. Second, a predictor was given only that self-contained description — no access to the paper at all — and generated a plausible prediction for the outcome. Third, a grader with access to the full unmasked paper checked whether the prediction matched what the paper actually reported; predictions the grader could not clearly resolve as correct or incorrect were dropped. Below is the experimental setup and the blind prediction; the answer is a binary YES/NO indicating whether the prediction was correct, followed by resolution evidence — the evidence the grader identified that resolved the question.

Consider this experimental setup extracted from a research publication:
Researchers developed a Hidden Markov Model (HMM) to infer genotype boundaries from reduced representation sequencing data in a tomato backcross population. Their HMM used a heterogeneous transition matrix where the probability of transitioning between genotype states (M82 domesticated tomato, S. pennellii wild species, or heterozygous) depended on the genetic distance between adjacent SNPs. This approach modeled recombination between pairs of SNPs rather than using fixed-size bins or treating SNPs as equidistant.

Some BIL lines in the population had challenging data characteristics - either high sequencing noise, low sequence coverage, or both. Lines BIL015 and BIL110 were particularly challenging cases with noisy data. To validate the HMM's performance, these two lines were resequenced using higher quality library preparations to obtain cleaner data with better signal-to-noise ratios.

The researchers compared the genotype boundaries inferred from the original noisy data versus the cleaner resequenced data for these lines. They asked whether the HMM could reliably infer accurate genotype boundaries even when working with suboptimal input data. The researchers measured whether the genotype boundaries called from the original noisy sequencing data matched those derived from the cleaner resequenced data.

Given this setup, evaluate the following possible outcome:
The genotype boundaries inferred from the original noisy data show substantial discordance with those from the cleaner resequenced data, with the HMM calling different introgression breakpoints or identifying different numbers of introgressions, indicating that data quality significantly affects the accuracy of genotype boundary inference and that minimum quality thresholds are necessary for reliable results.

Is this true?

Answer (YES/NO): NO